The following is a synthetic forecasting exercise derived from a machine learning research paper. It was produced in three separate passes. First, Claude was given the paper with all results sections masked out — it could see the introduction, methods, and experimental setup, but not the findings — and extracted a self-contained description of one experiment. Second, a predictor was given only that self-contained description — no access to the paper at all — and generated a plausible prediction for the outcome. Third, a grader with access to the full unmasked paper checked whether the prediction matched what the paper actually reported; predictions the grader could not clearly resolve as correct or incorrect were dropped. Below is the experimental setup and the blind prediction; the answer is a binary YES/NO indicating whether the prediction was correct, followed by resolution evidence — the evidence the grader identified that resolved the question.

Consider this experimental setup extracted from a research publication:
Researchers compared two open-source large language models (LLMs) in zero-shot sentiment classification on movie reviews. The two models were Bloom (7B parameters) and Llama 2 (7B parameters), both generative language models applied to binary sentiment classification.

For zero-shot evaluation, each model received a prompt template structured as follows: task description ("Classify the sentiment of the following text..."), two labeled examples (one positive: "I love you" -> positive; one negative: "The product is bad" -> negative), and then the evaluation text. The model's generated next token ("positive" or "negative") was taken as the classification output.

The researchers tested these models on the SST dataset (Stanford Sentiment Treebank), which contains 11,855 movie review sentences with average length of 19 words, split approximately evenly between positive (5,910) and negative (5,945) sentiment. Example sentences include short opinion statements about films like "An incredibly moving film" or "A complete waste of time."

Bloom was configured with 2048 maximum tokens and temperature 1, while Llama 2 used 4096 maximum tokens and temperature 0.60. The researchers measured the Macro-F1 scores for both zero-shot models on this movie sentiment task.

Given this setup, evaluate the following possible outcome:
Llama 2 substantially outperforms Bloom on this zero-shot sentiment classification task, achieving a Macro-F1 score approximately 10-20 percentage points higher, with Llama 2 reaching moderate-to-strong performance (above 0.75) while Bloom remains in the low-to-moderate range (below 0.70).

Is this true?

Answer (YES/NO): NO